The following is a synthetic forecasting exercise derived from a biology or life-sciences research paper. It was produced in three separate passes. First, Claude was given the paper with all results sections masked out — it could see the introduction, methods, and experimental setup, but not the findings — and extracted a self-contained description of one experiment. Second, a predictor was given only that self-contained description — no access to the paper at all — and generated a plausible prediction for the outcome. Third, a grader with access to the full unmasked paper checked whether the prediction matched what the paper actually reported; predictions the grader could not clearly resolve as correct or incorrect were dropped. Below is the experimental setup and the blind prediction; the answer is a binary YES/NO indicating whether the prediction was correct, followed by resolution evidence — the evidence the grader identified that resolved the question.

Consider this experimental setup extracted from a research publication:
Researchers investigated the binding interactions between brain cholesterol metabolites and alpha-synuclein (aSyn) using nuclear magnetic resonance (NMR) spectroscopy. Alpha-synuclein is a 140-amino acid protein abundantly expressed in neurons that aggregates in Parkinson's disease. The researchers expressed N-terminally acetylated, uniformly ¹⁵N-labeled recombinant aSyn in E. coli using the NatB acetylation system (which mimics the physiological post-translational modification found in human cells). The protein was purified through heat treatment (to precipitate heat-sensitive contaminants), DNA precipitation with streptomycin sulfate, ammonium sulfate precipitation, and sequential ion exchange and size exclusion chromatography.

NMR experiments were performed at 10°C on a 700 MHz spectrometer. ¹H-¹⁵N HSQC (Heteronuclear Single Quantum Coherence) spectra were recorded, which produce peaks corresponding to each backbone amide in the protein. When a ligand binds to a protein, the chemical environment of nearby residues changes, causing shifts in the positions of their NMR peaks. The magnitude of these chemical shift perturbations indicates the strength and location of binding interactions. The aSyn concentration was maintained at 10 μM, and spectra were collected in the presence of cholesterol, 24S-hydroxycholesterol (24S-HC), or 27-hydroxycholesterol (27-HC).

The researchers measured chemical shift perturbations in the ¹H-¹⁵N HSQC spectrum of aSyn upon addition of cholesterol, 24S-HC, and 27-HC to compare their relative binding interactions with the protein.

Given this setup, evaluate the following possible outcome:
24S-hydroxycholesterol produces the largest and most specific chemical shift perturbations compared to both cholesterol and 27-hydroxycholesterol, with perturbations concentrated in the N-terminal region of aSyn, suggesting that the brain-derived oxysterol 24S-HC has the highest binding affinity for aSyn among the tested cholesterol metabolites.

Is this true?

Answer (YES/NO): NO